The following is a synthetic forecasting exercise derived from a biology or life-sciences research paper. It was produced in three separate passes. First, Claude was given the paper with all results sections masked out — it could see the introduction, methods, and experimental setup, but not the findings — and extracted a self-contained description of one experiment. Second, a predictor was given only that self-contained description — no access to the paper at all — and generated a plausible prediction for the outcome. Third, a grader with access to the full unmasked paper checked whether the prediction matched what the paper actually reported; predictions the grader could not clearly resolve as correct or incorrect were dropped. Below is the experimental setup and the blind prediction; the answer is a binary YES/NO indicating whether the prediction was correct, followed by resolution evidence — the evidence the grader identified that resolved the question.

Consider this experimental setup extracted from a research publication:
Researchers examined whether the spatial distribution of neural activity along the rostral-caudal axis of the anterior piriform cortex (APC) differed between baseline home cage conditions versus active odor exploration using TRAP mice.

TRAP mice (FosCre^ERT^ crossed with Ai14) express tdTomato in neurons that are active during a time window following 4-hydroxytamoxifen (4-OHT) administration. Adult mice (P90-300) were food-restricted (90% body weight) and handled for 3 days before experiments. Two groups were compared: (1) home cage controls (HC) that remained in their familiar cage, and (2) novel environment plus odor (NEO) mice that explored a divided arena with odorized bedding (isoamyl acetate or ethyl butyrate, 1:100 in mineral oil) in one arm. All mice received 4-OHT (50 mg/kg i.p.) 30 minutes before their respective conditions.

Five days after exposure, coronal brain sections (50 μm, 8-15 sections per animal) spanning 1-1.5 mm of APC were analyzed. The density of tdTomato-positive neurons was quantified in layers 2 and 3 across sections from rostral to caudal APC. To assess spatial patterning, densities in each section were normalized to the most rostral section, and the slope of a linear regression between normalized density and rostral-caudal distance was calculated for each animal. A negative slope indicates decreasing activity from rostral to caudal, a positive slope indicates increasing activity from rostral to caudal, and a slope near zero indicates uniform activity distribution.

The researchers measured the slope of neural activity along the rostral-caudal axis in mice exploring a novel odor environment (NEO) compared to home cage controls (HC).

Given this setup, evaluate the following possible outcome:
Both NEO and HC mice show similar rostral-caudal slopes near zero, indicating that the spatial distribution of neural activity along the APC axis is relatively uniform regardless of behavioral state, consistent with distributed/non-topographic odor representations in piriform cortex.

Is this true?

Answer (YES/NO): NO